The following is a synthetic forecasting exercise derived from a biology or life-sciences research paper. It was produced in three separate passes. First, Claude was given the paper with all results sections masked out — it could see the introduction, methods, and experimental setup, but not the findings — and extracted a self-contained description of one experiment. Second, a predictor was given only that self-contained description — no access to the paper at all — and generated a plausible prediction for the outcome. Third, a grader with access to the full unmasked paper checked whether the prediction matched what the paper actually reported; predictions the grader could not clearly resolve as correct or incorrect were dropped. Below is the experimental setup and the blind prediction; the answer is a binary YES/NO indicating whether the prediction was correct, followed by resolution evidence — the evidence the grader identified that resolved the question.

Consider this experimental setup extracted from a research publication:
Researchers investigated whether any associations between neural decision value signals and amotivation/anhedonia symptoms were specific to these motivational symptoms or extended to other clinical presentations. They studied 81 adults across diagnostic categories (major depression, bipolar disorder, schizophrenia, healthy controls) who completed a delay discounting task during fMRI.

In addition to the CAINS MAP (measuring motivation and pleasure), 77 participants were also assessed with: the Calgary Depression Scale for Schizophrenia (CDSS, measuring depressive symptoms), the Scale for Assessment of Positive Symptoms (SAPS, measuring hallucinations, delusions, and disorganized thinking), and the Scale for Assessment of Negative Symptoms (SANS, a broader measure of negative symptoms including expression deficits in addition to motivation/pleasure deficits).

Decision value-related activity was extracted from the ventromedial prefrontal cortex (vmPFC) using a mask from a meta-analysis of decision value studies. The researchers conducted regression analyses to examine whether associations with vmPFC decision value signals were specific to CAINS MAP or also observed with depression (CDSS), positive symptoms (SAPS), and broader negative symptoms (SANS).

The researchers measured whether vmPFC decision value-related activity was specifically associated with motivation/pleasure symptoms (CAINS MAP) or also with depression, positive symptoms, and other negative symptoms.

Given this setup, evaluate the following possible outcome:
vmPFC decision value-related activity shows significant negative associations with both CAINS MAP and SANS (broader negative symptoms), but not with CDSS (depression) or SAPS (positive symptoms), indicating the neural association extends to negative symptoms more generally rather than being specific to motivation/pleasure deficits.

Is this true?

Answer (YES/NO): NO